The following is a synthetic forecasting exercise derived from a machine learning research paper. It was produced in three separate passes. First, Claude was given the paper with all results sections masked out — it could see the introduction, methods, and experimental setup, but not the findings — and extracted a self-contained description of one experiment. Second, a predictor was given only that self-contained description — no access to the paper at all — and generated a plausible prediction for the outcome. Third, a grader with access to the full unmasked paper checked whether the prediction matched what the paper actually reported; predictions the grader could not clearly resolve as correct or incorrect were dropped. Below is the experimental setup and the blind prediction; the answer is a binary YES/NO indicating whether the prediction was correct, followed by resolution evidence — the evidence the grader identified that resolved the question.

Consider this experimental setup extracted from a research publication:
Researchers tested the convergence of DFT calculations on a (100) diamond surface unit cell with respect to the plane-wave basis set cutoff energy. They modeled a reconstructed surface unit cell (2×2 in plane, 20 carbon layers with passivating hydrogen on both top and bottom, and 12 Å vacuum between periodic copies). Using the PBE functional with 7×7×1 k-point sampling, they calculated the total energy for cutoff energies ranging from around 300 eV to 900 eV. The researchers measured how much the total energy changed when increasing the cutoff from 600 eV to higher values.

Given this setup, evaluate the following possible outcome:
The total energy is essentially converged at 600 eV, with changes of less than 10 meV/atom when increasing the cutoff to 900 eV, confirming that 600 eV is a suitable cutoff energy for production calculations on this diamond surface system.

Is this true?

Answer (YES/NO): NO